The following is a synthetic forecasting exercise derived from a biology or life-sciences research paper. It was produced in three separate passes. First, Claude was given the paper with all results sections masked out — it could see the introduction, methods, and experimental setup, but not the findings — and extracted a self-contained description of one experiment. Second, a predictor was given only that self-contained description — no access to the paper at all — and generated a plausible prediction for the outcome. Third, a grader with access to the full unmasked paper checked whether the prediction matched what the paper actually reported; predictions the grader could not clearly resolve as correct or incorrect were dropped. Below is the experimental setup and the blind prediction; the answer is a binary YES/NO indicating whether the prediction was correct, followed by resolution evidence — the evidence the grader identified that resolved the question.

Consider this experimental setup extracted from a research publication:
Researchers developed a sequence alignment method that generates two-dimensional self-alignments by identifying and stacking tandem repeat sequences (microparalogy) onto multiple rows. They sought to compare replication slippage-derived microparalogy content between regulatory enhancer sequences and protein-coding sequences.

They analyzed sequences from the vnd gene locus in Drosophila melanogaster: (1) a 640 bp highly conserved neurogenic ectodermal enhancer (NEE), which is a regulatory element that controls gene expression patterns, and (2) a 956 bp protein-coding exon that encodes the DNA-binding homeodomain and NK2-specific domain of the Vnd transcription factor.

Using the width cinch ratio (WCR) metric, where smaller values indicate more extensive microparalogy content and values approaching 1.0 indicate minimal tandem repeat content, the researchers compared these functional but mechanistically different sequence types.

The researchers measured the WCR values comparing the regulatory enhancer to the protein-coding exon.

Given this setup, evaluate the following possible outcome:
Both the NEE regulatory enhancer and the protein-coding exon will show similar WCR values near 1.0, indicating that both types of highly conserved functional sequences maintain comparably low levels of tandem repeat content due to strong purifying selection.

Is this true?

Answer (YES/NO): NO